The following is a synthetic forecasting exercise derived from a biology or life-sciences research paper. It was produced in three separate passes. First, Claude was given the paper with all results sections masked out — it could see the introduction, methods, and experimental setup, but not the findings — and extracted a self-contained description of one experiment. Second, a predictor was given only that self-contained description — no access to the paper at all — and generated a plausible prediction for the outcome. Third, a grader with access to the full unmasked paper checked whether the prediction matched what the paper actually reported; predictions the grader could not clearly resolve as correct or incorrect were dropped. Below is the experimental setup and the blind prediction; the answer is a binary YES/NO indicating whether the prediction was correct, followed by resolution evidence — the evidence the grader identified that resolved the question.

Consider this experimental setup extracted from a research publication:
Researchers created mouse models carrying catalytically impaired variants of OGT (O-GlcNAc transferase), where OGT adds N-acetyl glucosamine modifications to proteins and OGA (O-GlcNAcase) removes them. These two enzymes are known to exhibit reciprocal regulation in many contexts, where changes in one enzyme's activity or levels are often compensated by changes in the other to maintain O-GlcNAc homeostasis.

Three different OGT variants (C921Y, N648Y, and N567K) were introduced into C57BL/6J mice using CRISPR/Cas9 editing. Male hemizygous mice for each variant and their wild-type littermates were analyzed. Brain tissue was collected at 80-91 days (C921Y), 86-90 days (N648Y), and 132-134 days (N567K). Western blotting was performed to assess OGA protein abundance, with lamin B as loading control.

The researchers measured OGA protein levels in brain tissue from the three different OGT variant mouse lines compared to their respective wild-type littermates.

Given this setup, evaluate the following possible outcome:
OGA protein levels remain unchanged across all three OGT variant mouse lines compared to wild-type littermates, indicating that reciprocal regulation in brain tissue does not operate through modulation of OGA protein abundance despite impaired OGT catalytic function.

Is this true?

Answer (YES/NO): NO